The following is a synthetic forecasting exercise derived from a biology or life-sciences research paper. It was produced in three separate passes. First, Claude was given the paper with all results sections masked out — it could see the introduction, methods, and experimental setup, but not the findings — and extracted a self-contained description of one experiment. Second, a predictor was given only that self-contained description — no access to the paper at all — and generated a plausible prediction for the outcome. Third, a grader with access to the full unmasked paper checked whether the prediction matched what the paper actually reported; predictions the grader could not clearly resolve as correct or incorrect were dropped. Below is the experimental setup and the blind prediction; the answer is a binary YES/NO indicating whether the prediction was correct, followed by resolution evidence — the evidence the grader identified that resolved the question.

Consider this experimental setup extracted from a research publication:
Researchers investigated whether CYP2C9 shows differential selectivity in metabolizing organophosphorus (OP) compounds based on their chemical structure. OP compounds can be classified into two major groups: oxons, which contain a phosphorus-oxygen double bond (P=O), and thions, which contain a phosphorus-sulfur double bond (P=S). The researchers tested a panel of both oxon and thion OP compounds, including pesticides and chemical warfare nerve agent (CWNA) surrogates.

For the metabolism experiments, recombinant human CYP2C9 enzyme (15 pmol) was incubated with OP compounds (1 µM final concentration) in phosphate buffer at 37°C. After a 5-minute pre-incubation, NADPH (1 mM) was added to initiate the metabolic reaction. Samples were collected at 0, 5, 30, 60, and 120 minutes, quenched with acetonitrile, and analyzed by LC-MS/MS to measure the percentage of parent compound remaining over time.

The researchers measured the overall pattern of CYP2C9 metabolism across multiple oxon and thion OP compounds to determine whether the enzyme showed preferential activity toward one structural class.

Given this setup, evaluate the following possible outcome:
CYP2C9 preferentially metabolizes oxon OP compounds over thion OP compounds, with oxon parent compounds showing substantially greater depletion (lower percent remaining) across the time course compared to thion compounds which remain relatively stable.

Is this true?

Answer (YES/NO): NO